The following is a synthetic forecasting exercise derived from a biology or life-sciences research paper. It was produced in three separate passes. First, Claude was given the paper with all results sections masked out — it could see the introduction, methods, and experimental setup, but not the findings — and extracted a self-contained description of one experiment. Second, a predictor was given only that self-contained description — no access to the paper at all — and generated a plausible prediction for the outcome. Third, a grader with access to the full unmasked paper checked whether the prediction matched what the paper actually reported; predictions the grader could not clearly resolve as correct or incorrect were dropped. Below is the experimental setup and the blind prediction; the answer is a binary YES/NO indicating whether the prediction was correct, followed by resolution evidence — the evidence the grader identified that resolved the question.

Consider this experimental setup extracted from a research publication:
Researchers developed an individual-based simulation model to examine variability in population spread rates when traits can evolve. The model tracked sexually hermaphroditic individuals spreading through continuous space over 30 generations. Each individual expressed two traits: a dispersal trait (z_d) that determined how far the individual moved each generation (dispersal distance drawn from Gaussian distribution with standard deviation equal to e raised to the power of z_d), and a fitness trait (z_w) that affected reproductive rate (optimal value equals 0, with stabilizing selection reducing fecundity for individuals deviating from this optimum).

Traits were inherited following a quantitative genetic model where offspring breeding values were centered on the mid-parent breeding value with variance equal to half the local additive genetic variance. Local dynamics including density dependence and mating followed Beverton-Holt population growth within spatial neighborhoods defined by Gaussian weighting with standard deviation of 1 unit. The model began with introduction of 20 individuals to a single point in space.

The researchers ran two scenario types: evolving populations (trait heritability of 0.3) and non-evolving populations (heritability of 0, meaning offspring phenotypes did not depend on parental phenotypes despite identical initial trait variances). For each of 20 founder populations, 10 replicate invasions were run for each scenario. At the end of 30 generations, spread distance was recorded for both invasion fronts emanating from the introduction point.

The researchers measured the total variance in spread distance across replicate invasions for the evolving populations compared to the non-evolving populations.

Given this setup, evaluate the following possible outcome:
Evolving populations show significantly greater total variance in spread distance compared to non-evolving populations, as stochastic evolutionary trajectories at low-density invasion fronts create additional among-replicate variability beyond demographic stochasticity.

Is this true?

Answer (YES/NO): YES